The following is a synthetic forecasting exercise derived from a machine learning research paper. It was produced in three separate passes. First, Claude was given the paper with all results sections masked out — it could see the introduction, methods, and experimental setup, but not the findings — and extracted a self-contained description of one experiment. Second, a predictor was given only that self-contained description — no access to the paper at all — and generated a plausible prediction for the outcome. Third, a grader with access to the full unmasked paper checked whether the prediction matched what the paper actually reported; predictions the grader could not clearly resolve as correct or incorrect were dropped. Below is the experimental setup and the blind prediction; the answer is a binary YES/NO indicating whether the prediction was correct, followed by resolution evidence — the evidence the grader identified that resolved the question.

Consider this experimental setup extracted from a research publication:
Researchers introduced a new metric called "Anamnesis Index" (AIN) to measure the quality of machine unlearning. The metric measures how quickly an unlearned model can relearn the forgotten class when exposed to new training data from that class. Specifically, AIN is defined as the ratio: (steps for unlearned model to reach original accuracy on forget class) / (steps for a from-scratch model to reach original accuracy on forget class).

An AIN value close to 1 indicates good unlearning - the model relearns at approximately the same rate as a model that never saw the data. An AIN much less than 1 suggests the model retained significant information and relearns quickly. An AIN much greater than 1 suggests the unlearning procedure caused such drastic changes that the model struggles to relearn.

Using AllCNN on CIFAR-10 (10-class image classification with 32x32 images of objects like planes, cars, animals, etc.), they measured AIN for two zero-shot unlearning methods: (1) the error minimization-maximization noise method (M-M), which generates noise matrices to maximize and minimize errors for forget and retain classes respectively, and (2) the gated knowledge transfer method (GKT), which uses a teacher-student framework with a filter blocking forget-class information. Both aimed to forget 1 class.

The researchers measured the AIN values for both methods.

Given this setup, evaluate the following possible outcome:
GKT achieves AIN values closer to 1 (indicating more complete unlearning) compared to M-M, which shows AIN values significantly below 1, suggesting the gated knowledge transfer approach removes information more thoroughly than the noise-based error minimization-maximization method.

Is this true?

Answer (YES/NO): YES